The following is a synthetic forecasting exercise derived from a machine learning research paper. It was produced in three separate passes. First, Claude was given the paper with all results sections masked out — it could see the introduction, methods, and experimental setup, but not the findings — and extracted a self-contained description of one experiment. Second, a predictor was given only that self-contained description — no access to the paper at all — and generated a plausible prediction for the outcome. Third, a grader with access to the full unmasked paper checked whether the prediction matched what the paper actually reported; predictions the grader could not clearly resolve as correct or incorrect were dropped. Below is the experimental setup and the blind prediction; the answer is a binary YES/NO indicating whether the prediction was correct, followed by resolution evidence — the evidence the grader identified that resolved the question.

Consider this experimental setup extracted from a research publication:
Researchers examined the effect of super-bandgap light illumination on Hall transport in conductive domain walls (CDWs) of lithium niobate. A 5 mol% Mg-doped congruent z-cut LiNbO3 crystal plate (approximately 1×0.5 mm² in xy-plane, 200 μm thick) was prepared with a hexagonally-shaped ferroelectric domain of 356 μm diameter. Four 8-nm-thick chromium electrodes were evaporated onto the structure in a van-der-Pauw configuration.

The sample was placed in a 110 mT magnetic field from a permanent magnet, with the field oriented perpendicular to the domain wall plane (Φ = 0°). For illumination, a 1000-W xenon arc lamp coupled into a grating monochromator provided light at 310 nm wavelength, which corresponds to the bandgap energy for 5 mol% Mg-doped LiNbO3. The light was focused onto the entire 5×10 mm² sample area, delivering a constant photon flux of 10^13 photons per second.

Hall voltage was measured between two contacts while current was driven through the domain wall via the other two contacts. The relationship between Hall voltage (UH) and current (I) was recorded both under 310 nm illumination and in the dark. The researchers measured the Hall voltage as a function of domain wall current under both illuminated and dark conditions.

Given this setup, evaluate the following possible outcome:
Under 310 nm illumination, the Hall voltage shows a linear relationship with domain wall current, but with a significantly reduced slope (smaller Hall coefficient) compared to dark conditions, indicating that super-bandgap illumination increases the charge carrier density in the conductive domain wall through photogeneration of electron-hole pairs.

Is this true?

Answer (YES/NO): YES